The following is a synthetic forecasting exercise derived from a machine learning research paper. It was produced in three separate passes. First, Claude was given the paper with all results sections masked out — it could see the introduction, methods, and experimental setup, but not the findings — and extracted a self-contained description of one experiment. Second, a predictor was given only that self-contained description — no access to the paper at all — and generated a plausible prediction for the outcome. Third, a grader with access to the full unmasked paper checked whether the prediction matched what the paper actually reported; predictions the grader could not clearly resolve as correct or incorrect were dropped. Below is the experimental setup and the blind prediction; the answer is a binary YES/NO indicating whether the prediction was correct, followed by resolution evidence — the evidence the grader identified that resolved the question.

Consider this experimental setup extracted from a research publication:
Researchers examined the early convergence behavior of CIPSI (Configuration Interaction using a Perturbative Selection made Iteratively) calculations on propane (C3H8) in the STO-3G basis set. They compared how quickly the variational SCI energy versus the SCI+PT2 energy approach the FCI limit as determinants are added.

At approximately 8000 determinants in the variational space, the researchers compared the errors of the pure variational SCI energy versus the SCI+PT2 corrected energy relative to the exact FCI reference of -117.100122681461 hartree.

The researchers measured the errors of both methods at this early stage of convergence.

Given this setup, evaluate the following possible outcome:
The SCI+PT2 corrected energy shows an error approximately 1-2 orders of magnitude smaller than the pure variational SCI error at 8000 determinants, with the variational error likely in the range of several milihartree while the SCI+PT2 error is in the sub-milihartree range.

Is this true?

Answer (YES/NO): NO